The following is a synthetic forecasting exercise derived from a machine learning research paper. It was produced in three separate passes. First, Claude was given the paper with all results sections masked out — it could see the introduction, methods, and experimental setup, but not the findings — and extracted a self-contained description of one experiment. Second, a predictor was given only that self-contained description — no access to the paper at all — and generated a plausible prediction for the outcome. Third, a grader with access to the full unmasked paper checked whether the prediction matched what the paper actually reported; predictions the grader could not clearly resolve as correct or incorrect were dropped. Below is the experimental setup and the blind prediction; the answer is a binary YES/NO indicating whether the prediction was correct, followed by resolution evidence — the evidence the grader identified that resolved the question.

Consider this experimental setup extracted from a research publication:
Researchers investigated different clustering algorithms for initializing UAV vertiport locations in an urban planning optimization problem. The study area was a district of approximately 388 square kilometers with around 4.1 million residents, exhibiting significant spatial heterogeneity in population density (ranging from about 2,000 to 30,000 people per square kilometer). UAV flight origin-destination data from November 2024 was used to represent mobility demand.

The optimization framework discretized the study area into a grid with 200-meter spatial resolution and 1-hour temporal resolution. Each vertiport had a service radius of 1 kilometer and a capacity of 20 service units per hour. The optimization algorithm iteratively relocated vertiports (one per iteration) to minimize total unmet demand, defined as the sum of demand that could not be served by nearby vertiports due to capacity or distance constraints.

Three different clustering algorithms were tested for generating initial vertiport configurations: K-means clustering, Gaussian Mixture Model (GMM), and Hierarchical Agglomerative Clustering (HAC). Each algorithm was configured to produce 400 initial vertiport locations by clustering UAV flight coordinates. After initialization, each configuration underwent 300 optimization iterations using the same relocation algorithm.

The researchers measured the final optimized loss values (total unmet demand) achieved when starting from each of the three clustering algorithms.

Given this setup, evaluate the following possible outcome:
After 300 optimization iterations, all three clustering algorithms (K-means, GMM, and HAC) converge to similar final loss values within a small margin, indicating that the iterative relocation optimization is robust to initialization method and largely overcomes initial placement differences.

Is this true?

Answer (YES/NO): NO